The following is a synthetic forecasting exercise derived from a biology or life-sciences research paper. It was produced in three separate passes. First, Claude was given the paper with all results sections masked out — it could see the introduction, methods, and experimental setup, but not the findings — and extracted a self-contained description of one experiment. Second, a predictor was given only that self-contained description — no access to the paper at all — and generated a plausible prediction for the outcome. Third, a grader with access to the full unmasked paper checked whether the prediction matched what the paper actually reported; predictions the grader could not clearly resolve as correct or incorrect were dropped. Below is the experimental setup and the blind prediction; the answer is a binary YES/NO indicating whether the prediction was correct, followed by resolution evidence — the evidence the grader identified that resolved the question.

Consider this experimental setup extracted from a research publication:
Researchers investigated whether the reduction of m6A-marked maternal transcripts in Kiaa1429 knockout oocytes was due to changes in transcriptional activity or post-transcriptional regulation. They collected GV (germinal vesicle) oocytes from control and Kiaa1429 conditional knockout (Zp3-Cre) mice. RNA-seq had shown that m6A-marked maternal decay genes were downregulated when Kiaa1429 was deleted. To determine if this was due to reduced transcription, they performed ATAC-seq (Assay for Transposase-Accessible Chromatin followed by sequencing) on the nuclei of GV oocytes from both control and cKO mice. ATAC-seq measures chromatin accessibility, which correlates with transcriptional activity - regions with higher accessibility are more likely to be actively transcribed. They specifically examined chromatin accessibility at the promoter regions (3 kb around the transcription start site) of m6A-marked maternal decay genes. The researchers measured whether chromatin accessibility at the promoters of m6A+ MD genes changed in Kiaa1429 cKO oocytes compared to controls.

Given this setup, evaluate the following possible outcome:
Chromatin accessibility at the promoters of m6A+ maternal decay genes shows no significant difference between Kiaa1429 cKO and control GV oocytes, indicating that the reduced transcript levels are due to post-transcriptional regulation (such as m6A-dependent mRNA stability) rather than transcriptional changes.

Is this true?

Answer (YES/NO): YES